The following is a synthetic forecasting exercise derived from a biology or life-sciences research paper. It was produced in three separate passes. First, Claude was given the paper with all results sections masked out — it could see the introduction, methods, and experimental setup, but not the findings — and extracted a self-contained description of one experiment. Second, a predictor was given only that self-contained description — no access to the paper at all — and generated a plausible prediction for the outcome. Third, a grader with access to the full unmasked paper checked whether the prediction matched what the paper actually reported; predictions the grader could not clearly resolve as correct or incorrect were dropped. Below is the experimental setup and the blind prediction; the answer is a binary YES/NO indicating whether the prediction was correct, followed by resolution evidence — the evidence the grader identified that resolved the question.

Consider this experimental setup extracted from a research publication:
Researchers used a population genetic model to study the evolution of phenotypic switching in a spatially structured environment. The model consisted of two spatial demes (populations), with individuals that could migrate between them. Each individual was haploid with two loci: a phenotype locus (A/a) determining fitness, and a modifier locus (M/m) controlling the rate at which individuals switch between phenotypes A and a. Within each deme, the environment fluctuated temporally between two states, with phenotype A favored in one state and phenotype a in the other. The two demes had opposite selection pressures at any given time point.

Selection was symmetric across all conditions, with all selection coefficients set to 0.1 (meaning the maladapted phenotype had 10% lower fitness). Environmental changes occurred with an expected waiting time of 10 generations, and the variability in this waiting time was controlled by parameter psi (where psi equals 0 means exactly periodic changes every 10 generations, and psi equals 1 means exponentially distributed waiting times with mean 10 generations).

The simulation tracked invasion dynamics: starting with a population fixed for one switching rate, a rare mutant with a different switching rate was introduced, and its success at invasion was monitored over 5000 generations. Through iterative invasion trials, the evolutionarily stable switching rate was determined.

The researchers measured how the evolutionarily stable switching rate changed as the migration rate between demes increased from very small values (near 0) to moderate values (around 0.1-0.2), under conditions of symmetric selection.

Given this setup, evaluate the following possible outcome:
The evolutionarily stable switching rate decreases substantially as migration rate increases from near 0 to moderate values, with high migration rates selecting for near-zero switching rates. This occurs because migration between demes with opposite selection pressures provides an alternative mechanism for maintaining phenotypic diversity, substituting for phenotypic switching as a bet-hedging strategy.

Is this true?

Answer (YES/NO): NO